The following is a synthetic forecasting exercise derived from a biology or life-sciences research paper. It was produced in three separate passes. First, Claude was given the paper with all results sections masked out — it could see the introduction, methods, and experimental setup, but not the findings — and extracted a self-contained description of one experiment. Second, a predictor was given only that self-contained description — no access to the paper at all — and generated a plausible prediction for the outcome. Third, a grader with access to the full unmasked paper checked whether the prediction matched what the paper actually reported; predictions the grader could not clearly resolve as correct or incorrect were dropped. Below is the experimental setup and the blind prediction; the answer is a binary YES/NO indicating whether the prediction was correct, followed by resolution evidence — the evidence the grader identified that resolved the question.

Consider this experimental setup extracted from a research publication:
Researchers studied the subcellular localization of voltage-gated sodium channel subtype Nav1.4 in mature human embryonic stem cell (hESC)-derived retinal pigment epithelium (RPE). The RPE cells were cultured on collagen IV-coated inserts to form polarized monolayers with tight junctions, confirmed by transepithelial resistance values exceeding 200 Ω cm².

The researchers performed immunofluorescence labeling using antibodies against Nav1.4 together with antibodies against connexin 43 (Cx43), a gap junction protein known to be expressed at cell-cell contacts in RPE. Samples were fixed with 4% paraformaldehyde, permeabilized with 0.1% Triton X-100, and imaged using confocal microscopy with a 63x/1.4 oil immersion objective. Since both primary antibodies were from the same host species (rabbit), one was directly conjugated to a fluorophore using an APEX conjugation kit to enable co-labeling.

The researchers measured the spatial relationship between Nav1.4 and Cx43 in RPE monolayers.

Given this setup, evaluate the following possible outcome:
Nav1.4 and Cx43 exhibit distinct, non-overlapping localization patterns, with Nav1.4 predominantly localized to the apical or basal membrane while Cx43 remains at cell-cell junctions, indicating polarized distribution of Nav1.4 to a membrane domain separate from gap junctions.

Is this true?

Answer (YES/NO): NO